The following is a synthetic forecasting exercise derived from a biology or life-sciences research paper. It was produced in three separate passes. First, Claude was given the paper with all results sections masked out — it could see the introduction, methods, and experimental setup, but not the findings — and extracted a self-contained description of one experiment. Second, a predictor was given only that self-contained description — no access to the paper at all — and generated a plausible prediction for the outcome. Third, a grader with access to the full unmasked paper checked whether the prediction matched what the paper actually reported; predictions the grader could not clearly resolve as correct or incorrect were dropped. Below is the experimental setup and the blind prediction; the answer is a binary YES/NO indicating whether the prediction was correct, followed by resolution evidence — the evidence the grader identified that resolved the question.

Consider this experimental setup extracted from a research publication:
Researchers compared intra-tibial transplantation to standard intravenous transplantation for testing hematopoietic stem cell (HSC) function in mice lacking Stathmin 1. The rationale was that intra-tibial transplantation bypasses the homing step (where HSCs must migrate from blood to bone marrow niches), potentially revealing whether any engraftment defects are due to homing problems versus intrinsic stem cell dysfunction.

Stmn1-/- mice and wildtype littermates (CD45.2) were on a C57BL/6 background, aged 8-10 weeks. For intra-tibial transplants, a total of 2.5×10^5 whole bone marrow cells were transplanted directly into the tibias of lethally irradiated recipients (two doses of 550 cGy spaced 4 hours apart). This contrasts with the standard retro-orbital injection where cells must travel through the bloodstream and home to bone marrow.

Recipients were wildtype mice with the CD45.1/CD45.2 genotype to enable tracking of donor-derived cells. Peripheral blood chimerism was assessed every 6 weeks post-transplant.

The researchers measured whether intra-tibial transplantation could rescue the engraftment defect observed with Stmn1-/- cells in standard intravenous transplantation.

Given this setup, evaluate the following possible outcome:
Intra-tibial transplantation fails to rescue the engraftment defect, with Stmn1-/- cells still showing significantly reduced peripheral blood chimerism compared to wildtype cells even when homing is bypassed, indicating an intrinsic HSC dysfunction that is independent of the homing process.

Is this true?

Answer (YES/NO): YES